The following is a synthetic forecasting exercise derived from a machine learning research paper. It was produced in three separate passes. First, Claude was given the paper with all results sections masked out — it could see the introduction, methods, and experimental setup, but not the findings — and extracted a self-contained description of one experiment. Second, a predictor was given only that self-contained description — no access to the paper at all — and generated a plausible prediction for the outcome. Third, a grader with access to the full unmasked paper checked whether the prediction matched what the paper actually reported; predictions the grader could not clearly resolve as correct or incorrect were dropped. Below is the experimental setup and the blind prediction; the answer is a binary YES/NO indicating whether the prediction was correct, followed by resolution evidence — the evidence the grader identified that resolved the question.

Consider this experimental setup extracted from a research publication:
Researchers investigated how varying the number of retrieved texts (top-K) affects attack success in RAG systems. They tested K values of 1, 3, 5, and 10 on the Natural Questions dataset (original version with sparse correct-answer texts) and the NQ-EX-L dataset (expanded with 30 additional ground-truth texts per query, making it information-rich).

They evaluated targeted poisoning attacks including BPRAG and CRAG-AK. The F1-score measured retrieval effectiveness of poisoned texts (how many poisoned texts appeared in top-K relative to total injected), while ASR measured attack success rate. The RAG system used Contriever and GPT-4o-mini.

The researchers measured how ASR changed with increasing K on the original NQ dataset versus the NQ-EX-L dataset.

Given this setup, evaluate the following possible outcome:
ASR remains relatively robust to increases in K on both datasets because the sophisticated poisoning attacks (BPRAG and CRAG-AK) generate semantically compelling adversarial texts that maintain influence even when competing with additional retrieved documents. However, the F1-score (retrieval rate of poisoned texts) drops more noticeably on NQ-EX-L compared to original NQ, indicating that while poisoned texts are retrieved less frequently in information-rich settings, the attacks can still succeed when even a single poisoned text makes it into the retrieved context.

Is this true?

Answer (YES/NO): NO